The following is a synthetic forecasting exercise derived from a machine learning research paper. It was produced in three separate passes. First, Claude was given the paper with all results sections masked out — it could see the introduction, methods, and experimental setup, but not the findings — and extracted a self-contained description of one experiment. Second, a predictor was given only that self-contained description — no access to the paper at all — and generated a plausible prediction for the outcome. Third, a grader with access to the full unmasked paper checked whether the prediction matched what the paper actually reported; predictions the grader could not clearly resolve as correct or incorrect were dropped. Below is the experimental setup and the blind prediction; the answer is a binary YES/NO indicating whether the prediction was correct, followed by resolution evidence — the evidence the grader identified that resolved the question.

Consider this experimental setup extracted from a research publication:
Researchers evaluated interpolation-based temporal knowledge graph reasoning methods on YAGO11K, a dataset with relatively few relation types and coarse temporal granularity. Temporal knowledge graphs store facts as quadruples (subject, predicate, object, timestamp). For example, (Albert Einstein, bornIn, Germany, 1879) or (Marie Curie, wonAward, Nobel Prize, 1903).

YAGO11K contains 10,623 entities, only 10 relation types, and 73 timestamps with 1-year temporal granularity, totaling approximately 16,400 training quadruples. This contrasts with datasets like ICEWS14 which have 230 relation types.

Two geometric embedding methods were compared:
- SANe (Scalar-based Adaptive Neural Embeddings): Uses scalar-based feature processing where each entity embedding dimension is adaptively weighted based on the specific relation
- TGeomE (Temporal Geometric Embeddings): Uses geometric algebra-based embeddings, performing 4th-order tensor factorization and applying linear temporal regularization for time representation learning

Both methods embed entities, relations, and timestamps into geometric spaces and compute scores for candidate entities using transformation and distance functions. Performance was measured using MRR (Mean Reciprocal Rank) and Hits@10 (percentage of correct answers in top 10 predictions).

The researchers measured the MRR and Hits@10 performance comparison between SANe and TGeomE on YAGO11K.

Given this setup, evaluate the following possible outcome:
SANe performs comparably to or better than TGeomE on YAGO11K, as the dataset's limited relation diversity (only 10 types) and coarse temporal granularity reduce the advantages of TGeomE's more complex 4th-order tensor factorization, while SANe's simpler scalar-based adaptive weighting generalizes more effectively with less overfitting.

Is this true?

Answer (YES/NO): YES